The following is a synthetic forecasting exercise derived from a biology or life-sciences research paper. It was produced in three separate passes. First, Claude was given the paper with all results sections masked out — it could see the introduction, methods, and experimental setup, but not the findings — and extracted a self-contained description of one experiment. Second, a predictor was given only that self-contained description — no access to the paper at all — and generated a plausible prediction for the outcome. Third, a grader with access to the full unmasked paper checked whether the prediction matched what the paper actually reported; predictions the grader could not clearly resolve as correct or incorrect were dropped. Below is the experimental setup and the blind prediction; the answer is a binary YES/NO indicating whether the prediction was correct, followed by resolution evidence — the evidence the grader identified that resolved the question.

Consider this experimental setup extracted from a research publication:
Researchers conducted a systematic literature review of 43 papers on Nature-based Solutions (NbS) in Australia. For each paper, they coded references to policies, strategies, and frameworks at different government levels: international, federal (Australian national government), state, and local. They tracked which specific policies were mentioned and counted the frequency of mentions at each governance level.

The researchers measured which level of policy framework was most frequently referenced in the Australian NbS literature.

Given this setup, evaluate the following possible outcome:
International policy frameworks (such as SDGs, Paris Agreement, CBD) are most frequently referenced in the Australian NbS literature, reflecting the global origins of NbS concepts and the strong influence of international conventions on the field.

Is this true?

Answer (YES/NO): YES